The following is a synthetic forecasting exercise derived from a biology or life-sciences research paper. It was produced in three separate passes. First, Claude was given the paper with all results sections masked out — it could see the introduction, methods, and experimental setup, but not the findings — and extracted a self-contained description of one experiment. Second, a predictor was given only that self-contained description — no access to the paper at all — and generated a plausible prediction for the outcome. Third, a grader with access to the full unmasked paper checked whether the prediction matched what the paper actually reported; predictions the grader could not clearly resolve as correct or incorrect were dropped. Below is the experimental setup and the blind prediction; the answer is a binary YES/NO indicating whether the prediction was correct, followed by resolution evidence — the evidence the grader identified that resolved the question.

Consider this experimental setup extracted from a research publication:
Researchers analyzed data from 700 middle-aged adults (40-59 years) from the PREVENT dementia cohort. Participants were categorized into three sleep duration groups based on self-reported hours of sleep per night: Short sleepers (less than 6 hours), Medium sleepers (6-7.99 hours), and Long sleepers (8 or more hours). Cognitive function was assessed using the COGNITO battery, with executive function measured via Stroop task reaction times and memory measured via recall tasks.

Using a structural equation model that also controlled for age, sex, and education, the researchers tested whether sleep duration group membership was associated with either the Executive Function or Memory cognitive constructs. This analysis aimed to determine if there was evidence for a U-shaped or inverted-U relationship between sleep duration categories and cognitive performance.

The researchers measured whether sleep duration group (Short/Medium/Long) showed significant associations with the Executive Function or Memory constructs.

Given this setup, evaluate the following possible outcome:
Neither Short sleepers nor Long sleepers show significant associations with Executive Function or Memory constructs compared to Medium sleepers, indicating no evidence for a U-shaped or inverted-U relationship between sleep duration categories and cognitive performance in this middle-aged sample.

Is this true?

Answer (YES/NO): YES